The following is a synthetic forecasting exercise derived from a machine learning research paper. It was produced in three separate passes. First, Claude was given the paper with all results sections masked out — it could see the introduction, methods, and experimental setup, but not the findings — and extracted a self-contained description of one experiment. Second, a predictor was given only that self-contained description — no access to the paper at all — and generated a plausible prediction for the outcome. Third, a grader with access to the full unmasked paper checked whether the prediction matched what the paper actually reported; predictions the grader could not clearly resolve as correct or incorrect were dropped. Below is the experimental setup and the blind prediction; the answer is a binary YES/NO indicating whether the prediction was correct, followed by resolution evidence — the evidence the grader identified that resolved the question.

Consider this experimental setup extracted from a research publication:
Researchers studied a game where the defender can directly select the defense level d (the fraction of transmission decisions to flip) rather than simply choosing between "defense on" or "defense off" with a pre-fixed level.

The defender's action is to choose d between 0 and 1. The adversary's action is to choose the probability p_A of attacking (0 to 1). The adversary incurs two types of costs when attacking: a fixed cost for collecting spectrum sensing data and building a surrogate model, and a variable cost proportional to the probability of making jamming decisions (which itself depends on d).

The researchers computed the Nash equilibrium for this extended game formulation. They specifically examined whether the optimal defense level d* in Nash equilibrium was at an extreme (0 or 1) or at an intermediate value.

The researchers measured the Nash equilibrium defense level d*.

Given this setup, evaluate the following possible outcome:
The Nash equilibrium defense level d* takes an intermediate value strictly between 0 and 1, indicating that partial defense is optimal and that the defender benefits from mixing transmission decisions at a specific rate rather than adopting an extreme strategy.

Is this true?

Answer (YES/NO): YES